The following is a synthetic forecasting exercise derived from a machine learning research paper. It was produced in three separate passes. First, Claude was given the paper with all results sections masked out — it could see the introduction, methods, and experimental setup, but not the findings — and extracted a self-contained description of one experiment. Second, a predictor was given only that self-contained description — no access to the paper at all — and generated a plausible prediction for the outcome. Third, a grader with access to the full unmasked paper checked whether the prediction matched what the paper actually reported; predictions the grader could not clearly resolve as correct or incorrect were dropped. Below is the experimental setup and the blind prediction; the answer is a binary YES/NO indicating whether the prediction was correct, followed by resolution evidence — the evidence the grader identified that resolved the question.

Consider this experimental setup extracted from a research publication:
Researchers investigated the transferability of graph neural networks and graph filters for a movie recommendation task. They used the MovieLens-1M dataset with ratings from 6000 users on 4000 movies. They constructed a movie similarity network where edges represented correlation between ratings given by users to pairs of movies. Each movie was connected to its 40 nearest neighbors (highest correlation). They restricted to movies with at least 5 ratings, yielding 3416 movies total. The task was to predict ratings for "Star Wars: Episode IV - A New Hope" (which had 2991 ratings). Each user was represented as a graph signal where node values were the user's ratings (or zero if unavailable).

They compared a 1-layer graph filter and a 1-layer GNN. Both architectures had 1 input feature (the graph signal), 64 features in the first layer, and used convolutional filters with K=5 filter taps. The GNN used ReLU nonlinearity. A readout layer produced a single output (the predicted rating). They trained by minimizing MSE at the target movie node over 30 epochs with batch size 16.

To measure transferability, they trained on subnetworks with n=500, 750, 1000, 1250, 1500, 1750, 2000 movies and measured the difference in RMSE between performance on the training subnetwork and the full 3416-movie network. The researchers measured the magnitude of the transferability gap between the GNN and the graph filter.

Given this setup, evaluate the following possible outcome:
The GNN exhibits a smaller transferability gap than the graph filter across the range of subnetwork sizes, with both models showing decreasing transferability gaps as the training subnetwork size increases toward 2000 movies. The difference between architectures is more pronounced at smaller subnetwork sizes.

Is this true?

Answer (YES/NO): NO